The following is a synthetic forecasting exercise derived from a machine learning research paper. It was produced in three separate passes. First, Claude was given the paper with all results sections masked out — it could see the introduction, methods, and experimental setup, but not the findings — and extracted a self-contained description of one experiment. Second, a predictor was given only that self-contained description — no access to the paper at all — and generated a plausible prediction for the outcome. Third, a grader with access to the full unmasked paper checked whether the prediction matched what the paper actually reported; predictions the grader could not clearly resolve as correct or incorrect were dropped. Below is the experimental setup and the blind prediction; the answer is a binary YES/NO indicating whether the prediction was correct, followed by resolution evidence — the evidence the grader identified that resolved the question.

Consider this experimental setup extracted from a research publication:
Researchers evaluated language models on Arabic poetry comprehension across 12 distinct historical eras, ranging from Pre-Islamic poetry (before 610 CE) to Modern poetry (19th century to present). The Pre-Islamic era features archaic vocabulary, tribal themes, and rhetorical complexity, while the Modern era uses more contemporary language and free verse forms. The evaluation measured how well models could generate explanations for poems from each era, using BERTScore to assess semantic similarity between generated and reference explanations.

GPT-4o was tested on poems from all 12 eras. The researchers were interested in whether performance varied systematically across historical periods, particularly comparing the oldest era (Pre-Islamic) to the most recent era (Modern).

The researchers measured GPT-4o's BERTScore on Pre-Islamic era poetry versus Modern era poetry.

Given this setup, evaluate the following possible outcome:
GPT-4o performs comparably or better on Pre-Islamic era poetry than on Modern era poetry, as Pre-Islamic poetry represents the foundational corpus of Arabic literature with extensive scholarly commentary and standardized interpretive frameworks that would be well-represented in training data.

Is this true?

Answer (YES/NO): NO